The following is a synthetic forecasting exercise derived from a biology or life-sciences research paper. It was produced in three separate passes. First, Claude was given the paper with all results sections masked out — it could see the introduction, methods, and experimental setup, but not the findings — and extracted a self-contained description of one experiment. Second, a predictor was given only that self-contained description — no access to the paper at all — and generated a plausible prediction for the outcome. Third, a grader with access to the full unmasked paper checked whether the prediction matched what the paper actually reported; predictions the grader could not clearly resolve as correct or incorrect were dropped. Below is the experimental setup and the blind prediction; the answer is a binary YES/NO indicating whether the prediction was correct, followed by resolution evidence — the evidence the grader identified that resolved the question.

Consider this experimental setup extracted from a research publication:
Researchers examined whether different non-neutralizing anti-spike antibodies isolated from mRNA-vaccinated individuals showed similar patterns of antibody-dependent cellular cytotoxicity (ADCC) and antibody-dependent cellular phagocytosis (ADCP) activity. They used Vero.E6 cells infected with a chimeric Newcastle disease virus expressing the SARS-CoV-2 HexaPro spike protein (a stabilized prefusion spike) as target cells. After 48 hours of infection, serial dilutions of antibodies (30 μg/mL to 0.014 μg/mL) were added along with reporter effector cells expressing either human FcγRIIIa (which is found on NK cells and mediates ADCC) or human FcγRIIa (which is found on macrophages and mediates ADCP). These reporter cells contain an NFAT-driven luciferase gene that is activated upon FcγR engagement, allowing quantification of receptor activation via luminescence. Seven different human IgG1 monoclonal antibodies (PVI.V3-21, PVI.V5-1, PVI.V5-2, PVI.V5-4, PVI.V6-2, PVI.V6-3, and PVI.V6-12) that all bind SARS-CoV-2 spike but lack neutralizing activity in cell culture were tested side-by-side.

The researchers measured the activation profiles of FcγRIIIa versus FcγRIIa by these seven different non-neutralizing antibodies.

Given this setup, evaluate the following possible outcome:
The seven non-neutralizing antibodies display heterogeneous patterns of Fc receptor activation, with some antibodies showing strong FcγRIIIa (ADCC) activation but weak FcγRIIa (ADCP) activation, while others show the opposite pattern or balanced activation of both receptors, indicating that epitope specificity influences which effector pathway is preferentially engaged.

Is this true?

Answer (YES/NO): NO